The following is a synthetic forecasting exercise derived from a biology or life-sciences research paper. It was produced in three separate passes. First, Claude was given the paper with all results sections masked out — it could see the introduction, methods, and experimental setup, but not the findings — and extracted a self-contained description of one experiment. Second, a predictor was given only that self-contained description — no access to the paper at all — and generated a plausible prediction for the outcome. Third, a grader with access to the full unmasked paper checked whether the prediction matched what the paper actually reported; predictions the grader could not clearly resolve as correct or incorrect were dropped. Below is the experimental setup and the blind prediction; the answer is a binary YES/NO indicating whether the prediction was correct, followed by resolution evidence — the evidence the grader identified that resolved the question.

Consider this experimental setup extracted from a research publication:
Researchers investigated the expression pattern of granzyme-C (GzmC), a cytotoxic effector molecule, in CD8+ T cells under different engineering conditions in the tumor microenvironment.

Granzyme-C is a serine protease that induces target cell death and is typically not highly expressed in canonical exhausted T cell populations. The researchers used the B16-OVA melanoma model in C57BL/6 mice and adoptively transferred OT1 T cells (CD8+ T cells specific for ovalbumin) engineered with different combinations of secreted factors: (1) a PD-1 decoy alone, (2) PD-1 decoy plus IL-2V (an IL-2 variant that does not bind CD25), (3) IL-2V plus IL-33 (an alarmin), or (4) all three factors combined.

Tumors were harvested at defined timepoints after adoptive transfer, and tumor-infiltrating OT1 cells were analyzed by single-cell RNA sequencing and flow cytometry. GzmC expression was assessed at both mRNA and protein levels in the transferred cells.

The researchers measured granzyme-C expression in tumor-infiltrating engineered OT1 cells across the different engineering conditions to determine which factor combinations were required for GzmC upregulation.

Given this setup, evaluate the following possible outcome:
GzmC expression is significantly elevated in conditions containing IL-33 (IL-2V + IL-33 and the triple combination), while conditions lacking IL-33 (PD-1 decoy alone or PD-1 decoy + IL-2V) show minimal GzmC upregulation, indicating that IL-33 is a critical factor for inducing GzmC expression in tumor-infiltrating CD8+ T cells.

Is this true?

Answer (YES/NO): NO